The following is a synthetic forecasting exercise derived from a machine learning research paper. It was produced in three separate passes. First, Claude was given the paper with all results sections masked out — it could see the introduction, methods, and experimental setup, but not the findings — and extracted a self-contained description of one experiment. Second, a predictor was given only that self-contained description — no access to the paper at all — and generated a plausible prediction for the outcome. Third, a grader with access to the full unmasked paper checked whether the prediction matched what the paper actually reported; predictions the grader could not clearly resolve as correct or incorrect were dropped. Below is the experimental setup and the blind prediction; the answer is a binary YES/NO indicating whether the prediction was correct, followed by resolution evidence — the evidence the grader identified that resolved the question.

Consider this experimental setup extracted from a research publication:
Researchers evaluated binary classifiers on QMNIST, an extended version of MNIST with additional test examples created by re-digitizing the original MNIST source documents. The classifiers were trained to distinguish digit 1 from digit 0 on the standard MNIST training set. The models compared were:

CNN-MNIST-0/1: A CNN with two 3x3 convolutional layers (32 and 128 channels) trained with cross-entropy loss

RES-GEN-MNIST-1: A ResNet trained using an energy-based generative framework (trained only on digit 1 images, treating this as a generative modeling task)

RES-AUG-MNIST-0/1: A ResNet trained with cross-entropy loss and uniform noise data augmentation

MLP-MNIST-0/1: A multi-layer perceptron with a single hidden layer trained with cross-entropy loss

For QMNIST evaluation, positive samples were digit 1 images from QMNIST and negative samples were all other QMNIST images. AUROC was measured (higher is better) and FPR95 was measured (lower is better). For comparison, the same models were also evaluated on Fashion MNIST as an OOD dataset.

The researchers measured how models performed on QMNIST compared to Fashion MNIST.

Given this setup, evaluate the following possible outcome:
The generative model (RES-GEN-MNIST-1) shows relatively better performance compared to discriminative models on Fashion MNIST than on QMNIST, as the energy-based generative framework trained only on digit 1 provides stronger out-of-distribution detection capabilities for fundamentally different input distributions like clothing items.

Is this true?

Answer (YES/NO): NO